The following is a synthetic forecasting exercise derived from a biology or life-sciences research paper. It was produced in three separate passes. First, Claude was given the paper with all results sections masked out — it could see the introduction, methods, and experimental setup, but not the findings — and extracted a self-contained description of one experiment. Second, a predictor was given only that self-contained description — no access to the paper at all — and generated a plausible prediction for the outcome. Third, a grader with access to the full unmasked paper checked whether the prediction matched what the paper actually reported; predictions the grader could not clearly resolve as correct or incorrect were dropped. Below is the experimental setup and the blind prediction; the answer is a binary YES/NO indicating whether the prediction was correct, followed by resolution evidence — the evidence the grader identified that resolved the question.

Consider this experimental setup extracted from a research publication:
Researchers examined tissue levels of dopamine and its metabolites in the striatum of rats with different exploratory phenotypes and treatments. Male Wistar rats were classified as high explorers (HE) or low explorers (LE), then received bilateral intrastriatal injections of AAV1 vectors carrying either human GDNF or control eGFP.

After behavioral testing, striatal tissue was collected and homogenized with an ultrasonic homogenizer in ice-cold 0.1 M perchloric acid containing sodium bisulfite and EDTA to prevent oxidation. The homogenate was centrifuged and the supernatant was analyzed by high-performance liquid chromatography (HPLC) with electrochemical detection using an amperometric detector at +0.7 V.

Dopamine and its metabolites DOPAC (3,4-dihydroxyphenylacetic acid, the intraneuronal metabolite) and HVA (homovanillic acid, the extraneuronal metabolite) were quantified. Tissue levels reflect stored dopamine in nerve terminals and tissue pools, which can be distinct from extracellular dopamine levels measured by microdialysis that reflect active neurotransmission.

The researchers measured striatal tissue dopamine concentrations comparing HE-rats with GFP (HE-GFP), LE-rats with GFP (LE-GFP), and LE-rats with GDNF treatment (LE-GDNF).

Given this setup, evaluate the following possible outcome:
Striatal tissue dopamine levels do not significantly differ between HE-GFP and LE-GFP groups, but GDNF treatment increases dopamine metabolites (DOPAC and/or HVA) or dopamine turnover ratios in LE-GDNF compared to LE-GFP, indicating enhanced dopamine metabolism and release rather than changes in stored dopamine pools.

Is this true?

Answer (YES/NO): YES